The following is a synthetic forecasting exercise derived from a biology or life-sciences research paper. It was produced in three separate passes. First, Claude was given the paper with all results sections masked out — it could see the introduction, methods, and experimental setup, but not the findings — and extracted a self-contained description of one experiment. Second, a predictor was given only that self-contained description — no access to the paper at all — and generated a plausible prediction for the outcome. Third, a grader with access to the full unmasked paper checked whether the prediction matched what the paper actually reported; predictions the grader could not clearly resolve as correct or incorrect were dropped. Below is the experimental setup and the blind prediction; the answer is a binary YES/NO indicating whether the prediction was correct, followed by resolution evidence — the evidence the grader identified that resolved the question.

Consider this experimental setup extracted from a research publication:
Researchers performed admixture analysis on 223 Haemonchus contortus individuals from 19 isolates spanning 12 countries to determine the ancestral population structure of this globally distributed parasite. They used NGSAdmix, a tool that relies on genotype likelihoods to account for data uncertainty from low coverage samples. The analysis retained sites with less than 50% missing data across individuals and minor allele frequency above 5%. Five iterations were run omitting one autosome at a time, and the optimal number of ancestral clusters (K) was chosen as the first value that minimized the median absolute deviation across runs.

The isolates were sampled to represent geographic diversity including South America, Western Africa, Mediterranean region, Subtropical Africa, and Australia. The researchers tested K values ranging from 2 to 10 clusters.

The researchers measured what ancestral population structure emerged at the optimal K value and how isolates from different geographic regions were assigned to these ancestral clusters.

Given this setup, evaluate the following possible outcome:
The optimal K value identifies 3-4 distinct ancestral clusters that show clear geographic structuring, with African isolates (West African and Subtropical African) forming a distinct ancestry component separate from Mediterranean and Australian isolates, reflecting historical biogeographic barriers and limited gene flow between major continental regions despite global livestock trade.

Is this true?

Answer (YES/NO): NO